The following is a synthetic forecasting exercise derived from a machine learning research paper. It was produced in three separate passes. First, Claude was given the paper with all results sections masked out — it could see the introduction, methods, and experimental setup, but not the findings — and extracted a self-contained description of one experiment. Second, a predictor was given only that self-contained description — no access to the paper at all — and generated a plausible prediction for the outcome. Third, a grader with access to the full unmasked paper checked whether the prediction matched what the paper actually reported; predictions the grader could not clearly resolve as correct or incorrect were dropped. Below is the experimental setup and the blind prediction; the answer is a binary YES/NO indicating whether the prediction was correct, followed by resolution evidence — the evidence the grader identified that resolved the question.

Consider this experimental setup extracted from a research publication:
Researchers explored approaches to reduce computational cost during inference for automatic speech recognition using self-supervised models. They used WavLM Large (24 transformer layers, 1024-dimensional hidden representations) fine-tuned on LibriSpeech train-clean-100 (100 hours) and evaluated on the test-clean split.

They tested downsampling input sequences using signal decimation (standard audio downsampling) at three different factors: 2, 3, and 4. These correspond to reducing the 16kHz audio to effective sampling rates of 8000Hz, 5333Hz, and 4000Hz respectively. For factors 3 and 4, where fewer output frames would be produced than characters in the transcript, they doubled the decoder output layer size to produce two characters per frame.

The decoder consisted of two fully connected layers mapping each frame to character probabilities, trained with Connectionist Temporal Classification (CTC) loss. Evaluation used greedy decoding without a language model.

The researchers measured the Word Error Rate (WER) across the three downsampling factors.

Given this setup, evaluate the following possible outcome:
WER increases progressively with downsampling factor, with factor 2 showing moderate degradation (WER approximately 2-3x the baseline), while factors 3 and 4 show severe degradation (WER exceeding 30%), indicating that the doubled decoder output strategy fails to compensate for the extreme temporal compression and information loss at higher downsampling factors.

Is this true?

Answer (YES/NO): NO